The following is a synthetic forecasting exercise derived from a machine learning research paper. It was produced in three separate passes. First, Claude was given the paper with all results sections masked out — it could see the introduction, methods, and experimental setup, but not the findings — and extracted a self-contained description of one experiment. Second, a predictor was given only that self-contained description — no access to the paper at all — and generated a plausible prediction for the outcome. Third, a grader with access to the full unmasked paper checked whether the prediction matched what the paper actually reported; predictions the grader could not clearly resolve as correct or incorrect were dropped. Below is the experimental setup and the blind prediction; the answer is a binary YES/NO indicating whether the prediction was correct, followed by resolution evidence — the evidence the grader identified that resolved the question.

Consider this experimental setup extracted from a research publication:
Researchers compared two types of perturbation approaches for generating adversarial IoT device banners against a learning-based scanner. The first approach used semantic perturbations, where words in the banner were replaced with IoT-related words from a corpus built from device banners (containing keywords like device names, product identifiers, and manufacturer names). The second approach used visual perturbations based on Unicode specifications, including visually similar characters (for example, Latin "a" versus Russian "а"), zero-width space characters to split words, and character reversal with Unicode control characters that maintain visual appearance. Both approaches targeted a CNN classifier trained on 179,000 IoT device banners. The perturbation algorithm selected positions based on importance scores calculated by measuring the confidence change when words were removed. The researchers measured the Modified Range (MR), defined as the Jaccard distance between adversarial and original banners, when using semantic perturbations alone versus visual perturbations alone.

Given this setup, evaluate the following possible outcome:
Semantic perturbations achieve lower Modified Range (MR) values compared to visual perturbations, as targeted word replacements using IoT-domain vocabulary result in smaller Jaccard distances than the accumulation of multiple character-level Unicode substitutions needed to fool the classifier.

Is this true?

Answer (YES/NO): YES